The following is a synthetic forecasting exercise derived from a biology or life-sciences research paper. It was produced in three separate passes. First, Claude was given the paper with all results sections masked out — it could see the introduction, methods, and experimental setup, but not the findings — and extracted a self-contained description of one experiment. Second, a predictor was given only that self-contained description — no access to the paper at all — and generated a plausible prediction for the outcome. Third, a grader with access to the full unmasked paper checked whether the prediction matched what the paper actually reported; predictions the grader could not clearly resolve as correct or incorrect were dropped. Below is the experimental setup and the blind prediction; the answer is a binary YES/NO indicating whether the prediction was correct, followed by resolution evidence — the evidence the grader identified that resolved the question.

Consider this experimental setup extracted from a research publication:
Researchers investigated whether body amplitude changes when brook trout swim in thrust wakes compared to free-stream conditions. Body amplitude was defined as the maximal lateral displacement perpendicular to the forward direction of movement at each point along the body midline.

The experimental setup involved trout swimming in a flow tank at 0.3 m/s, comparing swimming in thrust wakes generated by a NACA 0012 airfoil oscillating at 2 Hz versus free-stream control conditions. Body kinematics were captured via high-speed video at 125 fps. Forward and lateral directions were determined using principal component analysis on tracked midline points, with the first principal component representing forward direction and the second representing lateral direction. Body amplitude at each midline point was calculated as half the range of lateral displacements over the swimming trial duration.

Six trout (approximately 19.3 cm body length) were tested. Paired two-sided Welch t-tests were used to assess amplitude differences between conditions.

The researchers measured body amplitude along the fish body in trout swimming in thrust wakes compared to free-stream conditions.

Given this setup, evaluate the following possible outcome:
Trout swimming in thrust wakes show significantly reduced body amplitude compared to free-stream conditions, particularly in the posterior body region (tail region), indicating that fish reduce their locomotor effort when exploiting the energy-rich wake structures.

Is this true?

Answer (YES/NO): NO